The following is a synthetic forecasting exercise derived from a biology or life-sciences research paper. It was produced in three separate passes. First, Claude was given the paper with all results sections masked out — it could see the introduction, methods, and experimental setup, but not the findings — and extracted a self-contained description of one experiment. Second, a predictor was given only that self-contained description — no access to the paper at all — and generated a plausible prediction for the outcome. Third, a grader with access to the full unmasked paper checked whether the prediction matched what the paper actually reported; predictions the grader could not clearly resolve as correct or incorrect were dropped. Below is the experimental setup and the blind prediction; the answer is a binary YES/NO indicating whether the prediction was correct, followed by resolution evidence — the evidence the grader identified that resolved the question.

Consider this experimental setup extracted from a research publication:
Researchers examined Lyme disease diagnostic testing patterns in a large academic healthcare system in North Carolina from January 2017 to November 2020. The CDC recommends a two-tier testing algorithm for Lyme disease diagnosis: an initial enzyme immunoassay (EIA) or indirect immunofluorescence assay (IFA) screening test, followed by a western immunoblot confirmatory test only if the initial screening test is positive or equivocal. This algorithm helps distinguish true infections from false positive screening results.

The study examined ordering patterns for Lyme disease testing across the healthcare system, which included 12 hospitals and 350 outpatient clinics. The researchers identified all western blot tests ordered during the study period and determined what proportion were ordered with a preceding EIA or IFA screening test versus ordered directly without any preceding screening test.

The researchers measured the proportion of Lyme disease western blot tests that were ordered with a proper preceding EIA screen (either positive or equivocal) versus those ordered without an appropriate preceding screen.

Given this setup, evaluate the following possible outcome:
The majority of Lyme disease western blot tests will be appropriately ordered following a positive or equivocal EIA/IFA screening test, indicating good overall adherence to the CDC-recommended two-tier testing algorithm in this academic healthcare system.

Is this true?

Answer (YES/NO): YES